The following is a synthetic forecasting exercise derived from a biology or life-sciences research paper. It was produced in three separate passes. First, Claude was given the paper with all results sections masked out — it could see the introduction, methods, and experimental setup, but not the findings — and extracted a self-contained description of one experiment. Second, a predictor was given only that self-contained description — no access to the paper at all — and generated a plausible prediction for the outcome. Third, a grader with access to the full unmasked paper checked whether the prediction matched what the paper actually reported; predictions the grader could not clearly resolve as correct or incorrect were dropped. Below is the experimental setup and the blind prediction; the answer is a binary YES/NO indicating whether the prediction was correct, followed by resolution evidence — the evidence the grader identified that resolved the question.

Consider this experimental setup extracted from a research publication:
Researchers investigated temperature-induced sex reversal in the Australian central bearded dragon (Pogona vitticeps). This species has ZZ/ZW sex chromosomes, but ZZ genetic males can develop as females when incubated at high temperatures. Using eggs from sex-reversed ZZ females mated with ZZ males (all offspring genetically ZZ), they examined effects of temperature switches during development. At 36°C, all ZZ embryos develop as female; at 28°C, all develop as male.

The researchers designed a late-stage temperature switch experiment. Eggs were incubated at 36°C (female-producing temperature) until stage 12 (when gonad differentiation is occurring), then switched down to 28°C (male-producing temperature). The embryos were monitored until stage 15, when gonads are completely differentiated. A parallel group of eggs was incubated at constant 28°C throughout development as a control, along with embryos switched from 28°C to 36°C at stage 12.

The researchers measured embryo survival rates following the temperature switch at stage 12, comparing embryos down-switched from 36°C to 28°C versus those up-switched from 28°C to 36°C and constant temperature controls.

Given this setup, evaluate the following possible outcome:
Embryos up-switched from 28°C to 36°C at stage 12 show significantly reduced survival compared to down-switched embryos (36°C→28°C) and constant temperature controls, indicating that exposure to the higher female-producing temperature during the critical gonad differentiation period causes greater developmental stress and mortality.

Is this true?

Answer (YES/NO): NO